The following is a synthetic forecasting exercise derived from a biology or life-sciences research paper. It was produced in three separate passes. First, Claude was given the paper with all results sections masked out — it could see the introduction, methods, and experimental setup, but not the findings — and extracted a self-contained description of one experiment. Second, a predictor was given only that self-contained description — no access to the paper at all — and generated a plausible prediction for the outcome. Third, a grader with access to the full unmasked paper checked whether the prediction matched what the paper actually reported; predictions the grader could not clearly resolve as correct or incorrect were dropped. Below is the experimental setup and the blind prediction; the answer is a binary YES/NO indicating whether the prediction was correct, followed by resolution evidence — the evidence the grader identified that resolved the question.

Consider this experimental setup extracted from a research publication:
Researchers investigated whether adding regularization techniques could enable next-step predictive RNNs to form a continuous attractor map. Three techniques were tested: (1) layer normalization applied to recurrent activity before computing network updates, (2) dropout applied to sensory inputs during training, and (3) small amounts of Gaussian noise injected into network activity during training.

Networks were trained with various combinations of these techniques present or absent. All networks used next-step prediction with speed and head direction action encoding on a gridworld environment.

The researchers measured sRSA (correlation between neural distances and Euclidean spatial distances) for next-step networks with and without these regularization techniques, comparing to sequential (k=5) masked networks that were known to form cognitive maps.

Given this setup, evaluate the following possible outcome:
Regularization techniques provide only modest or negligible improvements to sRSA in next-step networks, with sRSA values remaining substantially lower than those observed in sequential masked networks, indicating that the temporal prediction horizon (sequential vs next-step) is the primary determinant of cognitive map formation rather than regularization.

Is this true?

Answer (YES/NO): YES